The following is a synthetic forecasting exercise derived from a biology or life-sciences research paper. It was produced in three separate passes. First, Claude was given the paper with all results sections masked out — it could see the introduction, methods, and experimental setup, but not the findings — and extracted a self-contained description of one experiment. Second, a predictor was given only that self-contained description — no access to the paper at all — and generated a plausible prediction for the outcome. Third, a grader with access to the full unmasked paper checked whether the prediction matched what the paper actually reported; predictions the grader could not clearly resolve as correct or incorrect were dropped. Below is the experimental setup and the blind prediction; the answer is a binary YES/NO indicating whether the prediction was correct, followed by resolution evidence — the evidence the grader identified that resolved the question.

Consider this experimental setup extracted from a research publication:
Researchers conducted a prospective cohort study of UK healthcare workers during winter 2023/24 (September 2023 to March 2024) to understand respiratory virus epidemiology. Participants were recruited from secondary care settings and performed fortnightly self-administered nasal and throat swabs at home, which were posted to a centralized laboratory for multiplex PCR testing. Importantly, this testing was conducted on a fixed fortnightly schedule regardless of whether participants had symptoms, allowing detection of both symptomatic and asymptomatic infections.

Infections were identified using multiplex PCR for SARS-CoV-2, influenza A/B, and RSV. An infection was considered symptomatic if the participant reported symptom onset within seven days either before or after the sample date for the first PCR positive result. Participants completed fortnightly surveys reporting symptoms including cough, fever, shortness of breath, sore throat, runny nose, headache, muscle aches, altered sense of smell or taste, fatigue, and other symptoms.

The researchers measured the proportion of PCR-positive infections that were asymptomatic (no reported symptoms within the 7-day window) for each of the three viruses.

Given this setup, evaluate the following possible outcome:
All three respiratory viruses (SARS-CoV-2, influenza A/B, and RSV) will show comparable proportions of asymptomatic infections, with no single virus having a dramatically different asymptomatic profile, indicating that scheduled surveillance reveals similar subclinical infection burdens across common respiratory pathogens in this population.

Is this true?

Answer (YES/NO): NO